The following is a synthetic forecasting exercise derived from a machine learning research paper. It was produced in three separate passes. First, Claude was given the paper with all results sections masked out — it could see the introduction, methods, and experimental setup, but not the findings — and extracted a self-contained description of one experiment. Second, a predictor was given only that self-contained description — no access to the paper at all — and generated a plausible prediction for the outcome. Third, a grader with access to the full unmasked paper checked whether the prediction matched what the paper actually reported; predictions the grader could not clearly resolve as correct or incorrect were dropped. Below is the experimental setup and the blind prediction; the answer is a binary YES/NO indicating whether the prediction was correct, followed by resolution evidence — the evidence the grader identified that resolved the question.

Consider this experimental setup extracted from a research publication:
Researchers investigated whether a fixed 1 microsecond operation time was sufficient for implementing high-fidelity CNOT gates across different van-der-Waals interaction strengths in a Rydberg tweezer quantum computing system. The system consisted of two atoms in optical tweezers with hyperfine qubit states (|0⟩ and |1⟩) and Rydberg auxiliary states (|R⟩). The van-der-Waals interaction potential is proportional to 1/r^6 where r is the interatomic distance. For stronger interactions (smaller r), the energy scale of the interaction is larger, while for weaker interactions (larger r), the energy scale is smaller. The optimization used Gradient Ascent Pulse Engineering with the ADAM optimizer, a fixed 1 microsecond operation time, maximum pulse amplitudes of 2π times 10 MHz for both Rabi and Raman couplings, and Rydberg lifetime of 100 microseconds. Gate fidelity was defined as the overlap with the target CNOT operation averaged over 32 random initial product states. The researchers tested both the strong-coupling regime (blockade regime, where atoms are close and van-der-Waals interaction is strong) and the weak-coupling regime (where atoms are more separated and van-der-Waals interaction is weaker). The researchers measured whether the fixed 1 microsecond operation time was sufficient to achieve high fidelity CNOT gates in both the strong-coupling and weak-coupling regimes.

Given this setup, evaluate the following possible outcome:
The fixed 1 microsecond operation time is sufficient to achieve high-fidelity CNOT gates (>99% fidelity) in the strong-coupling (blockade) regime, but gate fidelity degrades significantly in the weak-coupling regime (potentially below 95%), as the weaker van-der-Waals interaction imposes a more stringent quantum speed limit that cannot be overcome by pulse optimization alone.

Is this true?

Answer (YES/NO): NO